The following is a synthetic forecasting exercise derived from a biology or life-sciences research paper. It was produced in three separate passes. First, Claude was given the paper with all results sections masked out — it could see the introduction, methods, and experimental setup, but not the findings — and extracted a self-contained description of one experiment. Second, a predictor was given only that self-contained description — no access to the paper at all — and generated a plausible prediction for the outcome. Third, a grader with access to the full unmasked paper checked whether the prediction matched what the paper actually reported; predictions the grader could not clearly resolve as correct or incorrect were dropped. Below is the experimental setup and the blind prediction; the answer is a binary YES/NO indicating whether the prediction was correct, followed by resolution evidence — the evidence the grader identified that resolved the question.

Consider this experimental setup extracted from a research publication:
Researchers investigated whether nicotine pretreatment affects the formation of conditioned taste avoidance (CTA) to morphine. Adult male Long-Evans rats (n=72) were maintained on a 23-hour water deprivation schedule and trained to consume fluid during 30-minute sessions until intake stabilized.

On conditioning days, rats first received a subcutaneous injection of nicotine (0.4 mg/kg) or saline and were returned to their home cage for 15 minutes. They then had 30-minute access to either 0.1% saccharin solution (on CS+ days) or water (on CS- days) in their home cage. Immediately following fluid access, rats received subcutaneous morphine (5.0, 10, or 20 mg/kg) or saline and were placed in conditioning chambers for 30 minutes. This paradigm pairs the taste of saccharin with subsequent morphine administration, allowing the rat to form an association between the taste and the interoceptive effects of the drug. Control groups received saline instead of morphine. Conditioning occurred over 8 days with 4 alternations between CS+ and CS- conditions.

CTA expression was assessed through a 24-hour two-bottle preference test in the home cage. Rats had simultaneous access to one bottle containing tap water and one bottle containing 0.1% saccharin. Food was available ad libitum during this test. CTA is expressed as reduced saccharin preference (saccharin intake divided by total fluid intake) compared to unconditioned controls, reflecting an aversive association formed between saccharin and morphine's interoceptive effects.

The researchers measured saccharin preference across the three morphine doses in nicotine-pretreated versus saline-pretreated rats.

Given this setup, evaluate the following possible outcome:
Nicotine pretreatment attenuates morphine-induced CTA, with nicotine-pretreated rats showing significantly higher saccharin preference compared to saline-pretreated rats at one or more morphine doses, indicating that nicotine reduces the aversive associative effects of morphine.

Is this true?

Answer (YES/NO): YES